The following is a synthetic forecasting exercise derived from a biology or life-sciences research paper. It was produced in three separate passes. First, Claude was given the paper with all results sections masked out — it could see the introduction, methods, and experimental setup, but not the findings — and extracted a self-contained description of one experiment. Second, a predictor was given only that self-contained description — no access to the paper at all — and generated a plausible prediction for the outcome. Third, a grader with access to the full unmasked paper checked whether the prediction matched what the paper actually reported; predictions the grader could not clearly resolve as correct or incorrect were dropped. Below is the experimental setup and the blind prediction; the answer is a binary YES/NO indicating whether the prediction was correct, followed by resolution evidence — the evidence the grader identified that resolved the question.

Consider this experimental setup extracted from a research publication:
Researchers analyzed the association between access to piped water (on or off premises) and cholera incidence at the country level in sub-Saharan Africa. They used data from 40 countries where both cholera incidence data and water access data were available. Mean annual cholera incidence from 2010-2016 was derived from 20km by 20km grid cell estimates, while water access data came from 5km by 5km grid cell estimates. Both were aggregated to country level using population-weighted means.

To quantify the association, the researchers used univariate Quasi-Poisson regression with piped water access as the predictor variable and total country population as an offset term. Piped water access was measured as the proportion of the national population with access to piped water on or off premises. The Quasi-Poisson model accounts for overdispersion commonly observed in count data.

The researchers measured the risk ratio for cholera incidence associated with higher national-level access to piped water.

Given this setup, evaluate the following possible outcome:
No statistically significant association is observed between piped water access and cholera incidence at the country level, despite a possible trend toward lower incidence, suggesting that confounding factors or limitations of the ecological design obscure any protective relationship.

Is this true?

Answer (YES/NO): YES